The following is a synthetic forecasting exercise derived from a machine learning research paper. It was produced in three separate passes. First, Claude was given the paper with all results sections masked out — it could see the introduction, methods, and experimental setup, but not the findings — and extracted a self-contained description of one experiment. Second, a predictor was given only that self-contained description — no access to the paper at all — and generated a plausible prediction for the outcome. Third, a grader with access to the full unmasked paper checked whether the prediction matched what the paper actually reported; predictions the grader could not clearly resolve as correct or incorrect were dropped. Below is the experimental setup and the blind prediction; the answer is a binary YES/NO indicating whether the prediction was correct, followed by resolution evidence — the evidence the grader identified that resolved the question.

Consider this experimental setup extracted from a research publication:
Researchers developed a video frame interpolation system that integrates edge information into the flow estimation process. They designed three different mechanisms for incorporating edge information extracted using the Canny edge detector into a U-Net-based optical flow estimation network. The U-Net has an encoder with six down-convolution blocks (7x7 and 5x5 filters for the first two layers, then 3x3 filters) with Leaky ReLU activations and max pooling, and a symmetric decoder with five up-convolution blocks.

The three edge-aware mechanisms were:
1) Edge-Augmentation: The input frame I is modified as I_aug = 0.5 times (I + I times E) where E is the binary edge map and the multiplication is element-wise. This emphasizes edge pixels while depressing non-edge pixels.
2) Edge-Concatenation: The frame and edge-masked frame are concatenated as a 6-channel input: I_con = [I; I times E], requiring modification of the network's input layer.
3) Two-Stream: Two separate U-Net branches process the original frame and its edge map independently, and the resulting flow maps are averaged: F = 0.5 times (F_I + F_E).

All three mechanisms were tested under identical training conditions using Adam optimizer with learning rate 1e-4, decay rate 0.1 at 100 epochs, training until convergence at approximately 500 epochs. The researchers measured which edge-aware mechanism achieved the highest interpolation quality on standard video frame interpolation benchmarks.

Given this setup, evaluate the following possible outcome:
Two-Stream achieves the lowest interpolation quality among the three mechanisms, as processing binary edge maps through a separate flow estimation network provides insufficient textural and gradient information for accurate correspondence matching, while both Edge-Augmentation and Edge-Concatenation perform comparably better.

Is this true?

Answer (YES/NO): NO